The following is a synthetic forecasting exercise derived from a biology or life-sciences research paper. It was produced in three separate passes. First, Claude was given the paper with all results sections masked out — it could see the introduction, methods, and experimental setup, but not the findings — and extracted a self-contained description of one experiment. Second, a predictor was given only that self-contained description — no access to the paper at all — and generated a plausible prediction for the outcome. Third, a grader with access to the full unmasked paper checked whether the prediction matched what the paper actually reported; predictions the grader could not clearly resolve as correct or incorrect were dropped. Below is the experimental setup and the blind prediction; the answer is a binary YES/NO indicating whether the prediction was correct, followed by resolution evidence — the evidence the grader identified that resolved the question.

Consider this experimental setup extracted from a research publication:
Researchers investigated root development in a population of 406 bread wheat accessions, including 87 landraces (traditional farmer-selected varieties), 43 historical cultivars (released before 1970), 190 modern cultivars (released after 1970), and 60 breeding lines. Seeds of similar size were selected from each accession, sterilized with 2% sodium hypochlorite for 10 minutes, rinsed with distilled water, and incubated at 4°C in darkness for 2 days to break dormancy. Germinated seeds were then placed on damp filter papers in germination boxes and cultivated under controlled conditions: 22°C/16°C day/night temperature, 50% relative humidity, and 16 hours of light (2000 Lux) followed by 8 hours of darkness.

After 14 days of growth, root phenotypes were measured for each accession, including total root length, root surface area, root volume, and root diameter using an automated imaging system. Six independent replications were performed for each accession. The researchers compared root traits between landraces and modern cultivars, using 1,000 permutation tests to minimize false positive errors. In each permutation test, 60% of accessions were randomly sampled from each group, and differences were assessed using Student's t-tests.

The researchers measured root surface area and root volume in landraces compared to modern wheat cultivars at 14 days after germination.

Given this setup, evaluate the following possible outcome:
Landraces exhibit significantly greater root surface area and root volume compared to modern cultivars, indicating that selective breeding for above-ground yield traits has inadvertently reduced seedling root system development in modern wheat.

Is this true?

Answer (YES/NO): NO